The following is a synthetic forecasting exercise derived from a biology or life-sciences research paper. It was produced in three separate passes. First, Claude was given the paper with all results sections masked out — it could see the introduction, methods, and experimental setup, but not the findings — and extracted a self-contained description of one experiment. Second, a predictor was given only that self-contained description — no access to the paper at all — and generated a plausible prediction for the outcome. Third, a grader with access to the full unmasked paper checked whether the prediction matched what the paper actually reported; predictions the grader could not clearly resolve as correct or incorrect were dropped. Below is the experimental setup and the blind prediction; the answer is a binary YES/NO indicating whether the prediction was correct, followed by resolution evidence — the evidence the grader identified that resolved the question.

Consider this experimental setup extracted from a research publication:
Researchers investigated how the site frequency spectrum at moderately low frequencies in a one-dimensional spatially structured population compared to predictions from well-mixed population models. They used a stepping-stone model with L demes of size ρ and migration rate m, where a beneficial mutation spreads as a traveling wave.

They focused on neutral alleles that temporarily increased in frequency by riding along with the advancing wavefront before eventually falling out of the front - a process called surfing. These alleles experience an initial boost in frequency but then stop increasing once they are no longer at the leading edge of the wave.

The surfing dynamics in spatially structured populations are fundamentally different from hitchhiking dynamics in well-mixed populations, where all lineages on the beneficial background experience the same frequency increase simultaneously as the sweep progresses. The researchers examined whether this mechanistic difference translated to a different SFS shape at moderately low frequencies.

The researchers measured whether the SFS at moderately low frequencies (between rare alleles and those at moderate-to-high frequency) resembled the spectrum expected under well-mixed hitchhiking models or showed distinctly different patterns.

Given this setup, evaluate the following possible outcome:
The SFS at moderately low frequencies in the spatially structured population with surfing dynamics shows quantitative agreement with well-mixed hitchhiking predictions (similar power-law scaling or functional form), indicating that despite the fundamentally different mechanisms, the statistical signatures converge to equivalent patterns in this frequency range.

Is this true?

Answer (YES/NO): NO